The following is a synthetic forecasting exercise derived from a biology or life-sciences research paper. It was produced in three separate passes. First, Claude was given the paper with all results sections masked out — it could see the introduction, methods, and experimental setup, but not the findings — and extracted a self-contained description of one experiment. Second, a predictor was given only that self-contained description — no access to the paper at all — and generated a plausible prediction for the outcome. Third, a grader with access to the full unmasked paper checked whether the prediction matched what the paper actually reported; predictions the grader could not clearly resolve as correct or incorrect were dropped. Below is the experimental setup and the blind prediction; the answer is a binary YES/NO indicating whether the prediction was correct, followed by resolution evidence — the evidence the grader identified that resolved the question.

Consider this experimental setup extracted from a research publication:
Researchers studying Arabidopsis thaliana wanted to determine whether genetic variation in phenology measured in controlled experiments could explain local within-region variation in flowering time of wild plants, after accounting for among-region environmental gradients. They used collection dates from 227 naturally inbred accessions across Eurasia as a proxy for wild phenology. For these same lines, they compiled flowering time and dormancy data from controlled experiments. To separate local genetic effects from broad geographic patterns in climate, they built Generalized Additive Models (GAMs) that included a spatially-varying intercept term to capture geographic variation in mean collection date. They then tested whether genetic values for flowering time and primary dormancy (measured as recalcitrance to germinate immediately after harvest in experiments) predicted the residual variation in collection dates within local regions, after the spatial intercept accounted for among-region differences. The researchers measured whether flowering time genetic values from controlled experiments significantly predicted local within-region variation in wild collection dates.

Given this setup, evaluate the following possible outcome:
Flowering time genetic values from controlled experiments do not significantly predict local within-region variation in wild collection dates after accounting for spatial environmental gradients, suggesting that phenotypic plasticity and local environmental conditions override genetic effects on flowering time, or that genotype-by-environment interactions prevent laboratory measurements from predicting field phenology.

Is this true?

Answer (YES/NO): YES